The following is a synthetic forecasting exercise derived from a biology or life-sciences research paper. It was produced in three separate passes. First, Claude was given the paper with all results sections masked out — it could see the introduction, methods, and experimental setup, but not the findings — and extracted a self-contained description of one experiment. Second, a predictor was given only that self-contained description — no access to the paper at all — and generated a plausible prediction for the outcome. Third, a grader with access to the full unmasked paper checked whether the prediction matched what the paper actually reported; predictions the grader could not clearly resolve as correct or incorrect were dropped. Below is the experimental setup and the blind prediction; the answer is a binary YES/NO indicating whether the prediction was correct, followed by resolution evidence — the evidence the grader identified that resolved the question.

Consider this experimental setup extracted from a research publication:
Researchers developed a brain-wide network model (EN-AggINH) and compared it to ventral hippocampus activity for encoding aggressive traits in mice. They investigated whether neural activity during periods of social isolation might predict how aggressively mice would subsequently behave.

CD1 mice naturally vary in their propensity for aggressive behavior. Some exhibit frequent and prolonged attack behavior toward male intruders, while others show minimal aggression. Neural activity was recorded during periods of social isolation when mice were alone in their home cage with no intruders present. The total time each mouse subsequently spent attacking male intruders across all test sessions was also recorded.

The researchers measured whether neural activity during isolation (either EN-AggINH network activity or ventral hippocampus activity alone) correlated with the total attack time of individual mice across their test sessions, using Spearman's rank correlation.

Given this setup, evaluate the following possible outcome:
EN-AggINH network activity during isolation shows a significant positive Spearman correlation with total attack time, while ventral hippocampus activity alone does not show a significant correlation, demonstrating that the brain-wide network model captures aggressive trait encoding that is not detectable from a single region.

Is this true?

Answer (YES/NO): NO